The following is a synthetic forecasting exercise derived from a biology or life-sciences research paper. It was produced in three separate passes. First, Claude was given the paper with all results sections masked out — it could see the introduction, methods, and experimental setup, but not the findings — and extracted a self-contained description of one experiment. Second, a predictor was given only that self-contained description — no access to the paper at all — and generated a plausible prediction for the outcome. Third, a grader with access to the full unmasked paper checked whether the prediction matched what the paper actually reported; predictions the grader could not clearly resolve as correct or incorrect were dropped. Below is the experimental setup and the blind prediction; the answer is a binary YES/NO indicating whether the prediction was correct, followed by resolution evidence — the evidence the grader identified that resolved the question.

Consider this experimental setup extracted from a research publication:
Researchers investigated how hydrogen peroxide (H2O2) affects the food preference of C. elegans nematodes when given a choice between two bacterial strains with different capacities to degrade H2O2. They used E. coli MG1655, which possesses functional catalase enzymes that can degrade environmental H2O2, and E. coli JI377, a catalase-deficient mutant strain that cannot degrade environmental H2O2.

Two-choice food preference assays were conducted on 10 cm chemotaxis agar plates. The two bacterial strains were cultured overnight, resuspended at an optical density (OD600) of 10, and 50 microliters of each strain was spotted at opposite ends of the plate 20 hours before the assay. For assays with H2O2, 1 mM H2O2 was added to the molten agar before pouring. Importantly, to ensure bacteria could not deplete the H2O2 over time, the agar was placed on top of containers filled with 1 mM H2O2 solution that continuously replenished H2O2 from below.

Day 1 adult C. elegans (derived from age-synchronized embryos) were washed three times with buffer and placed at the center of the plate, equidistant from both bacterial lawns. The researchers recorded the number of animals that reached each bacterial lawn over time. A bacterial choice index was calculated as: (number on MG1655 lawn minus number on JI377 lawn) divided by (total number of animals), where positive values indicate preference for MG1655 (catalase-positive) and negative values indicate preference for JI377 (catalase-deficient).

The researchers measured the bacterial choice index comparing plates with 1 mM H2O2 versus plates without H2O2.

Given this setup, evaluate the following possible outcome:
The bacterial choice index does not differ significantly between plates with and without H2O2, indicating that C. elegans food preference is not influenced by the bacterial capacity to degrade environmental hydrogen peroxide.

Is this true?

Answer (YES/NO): NO